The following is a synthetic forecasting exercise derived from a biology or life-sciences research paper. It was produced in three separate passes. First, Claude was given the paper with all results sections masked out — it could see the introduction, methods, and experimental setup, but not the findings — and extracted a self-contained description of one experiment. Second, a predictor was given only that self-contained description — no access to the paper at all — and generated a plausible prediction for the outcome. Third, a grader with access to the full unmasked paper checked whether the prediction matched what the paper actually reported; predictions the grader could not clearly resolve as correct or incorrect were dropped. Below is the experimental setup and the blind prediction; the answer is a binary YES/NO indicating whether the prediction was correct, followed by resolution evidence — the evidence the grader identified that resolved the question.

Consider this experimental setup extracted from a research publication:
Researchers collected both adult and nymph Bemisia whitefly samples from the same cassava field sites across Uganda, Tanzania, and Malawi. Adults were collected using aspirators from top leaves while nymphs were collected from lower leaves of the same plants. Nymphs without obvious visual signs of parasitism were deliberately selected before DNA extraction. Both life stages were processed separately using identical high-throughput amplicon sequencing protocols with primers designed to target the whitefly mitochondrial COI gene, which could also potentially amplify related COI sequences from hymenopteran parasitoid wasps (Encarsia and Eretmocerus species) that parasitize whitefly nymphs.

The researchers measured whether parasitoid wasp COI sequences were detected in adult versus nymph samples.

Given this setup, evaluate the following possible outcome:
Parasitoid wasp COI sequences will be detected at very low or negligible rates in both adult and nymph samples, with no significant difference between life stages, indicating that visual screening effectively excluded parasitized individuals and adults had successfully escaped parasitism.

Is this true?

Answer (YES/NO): NO